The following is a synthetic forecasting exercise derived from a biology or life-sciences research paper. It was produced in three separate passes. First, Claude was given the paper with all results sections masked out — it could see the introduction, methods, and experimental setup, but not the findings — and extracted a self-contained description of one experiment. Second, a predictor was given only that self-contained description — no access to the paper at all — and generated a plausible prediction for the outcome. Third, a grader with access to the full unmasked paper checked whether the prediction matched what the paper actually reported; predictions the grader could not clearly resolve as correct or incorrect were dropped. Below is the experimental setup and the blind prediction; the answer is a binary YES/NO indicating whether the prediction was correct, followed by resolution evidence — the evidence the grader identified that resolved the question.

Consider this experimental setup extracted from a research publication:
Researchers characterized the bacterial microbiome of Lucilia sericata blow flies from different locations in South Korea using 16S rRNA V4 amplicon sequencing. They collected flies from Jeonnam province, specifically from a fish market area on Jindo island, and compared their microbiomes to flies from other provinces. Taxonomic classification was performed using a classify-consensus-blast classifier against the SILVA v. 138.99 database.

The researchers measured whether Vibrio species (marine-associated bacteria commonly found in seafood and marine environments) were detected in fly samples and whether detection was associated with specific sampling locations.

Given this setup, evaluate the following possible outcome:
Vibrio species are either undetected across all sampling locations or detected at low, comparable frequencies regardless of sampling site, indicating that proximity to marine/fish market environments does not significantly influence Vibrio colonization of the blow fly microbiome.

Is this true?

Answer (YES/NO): NO